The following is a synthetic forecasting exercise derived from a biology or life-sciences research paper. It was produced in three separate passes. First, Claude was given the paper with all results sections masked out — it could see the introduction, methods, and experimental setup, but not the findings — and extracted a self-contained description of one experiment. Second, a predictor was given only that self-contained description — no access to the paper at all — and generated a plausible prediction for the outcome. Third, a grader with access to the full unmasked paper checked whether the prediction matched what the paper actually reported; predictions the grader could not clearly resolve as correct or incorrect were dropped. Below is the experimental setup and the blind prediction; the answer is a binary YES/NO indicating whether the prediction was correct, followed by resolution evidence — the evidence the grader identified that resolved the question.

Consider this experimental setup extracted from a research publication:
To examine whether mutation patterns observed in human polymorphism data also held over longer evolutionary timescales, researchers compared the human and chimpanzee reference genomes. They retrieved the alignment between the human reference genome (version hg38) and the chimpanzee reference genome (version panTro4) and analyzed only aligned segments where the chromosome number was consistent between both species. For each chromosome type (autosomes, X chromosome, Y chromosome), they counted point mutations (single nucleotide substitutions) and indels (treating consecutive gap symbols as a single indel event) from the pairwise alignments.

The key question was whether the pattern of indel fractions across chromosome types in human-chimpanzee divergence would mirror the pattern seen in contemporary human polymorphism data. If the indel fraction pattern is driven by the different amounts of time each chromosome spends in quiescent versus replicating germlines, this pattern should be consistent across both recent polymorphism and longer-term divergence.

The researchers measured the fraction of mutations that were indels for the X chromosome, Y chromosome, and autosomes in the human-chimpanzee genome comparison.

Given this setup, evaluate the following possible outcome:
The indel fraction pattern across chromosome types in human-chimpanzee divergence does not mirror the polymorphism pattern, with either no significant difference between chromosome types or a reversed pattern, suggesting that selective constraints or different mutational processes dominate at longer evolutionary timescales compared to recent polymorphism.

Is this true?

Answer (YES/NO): NO